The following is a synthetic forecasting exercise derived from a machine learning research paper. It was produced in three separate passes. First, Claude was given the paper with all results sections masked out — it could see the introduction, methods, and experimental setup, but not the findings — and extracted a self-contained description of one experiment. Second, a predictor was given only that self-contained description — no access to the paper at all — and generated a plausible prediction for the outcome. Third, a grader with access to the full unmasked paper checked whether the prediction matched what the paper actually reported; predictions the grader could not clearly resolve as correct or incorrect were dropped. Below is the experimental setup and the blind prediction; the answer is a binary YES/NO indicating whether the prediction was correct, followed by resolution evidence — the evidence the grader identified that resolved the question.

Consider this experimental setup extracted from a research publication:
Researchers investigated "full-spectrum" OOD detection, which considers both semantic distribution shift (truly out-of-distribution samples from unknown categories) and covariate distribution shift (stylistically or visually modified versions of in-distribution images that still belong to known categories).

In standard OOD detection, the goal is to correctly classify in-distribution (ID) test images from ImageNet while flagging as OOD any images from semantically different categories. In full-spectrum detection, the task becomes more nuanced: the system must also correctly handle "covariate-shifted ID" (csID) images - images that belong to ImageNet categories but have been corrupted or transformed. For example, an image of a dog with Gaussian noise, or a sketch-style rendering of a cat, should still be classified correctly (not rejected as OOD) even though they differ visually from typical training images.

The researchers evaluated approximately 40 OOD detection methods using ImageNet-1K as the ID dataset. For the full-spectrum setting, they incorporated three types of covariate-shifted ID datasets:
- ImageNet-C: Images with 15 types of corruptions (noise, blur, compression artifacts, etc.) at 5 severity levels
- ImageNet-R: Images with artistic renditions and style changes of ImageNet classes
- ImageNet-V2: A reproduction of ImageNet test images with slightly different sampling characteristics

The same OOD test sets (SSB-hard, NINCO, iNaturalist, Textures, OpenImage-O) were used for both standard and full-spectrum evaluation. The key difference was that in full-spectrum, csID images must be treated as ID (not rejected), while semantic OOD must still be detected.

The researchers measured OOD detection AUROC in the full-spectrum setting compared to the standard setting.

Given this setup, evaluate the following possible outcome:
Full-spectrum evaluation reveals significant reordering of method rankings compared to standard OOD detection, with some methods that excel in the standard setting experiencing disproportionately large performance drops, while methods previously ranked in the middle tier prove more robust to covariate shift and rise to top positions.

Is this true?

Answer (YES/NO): NO